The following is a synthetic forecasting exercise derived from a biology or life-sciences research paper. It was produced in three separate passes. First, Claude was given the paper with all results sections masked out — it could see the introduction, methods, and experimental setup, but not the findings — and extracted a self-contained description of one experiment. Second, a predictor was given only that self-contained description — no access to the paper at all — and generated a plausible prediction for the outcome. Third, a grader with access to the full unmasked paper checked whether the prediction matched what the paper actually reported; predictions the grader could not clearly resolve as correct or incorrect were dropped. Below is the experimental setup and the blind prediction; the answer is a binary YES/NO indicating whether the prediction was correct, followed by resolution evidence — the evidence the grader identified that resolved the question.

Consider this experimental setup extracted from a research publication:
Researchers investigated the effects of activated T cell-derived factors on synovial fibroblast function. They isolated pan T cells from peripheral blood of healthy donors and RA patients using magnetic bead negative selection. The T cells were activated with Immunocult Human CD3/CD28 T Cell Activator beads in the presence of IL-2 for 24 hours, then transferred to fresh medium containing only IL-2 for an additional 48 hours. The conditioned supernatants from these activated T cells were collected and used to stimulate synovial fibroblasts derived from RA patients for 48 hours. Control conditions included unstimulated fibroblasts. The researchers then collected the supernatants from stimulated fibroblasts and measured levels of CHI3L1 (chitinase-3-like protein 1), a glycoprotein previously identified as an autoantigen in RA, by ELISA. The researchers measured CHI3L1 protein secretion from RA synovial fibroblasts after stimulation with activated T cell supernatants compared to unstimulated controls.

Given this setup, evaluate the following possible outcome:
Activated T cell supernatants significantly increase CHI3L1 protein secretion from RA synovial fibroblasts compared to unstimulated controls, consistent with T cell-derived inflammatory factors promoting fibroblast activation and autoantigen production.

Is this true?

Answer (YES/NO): YES